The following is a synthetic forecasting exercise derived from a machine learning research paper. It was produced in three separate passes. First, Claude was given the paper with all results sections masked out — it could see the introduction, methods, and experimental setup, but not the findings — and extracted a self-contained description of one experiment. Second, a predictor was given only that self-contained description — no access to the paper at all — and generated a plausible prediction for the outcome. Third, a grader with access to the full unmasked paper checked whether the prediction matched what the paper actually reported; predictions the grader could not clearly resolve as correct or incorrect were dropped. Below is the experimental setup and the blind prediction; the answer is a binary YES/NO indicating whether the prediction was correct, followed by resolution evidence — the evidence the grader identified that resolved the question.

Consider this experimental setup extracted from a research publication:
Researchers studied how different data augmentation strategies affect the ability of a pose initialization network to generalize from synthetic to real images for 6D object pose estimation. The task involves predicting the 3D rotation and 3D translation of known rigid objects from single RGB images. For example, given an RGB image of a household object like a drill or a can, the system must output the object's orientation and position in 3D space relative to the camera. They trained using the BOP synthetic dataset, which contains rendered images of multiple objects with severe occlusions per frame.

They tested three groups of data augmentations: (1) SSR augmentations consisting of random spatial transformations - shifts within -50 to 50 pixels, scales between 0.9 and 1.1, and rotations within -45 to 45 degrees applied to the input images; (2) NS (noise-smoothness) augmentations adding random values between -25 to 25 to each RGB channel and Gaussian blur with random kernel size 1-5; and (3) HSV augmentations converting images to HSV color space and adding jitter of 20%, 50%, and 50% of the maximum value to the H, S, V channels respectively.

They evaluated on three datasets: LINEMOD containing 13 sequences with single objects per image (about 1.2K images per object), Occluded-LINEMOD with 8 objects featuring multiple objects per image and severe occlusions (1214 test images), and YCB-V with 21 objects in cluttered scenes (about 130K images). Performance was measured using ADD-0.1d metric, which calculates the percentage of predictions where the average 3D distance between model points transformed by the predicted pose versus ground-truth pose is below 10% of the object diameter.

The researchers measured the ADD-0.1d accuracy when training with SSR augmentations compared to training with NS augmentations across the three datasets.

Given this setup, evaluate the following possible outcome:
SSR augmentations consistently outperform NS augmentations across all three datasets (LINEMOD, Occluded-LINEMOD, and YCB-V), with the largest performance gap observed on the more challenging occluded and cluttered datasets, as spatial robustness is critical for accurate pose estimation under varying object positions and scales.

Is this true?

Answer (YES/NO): NO